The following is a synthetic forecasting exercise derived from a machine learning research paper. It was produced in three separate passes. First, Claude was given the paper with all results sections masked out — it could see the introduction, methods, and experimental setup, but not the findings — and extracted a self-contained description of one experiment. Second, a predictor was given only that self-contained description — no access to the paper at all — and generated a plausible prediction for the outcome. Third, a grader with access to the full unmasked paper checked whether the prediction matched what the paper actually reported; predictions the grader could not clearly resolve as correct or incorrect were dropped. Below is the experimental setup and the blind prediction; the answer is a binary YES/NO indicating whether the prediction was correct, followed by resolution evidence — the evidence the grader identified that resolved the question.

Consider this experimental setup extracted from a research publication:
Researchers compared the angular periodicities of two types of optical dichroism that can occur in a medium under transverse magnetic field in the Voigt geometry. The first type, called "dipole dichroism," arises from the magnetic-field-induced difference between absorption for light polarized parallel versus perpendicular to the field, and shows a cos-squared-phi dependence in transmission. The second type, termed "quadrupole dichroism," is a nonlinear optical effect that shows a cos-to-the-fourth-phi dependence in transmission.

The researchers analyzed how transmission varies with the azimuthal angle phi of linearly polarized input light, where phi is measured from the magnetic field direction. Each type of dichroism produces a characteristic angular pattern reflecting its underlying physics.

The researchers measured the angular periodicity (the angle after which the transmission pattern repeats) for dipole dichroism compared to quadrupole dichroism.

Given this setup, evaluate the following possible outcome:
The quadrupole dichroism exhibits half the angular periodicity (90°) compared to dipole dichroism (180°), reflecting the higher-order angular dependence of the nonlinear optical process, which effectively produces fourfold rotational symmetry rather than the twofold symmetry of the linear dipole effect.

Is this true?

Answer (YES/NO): YES